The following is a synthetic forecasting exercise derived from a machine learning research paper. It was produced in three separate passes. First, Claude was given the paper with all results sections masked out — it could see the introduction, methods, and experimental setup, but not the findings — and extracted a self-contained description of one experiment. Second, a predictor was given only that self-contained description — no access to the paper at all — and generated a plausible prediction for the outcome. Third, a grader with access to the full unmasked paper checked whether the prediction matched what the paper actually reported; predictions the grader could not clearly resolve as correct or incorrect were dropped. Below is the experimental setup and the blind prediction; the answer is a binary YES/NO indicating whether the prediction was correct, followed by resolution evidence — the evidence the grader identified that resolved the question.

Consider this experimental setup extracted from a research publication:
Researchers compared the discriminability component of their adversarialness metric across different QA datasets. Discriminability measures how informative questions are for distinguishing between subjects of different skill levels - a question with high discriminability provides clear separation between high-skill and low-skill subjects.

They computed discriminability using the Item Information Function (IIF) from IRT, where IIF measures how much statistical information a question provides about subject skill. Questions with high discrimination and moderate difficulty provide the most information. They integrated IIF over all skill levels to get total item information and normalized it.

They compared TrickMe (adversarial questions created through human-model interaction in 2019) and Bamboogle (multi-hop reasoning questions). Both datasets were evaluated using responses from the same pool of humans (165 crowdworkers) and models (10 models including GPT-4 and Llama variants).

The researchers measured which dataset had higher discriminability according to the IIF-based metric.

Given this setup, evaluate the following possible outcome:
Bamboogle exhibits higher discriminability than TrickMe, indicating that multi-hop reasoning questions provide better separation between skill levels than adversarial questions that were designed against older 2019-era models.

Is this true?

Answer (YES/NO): YES